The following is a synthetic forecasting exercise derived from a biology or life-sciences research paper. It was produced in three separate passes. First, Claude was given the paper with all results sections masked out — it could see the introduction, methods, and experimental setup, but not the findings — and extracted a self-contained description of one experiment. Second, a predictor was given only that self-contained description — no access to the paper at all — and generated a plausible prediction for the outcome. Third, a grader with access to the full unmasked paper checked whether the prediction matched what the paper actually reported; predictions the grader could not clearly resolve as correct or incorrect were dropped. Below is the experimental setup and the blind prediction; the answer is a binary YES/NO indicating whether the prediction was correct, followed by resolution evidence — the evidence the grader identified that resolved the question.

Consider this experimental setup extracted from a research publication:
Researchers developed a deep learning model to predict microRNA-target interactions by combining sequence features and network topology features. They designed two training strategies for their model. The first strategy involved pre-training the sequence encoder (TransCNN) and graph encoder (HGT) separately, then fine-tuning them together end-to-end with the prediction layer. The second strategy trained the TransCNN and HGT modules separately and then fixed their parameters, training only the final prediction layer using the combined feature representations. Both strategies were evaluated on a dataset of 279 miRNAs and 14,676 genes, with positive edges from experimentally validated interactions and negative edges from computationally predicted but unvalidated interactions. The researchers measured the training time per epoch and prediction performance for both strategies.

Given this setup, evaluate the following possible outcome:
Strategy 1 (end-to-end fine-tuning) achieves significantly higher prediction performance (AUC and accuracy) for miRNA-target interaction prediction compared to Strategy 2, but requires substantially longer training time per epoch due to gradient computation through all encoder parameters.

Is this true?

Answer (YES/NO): NO